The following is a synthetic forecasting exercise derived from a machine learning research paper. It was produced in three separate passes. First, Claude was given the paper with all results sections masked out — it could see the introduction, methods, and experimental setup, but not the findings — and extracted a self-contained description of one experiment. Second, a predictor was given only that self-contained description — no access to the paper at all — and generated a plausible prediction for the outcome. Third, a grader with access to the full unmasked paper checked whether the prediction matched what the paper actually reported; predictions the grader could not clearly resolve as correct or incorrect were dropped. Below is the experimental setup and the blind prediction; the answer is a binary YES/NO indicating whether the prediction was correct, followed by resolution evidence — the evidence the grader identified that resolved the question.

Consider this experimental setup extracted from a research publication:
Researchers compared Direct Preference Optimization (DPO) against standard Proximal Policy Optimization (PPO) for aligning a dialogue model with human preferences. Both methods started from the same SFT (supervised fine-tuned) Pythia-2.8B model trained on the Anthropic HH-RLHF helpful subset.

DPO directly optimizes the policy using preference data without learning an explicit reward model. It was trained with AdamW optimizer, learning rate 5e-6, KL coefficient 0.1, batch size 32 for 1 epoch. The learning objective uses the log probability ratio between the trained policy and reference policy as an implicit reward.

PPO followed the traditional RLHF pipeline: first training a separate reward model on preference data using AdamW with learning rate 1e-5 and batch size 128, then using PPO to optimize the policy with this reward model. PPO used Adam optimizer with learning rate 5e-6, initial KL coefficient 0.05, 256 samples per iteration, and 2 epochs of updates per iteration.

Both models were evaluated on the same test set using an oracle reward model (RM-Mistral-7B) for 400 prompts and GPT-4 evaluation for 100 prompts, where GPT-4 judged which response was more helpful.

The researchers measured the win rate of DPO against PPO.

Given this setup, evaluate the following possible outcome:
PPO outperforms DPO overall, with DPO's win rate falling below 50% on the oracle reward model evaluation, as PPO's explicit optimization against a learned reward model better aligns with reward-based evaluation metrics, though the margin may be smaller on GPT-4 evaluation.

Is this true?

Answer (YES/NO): NO